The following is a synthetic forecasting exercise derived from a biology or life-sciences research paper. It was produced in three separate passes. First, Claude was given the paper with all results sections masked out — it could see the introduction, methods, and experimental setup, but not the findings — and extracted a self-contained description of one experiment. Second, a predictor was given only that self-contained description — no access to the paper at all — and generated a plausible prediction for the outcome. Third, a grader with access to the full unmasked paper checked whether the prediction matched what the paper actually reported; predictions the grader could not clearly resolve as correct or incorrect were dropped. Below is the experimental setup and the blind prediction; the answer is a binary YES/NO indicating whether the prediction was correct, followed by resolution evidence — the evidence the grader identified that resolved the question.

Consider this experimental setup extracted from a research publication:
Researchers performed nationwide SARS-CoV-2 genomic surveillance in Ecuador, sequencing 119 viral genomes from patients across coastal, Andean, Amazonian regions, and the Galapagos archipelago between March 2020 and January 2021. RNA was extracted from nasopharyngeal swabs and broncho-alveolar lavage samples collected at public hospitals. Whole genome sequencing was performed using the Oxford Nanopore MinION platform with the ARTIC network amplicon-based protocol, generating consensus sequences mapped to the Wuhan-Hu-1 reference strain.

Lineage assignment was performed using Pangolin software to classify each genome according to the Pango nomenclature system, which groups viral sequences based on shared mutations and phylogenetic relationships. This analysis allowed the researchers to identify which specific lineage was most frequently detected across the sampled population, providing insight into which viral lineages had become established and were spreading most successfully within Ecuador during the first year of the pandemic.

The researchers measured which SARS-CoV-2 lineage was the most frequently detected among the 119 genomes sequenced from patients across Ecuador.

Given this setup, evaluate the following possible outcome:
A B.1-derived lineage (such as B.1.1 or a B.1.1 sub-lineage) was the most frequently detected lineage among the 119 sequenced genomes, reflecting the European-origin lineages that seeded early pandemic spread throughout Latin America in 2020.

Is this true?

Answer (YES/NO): NO